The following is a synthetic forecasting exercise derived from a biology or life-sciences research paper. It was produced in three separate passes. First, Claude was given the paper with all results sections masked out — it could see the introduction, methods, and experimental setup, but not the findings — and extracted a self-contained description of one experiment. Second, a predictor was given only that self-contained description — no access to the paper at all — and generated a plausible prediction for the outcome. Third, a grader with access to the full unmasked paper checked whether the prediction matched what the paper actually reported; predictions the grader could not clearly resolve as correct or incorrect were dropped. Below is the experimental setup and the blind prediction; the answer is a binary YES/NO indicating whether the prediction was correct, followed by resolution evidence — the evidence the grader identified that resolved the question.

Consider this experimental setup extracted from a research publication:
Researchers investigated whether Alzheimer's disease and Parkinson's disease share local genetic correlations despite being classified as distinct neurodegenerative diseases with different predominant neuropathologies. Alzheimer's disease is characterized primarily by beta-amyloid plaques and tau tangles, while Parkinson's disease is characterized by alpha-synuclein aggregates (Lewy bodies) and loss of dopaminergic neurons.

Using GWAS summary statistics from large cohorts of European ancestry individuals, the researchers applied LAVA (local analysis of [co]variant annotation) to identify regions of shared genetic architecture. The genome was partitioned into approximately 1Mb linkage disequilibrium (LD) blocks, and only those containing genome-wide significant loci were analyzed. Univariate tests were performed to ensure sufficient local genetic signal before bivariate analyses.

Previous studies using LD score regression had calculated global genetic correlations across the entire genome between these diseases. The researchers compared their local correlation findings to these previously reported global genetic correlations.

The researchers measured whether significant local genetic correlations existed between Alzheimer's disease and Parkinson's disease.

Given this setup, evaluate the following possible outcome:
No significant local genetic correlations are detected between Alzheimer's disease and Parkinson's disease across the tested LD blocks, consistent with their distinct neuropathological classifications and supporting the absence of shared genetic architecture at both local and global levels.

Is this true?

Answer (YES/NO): NO